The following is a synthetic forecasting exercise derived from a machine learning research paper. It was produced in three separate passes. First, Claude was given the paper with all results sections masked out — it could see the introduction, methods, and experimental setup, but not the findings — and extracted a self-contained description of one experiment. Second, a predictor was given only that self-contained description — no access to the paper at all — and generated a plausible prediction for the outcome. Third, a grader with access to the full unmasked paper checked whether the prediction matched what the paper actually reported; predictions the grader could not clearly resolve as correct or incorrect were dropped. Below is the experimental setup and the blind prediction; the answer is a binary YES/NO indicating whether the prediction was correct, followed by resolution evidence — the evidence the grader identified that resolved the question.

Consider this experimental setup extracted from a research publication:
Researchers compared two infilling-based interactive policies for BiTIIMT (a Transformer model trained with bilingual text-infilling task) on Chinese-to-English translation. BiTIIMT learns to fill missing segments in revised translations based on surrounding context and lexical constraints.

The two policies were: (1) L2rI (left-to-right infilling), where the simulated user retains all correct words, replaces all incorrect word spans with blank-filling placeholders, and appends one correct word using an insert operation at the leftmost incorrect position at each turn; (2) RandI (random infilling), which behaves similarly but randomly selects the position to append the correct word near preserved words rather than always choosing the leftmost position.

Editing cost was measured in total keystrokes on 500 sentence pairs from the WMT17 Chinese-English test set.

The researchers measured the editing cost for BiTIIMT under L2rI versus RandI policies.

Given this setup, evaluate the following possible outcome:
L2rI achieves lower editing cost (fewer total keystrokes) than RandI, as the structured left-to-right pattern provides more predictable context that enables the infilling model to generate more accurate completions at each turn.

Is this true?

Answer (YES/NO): NO